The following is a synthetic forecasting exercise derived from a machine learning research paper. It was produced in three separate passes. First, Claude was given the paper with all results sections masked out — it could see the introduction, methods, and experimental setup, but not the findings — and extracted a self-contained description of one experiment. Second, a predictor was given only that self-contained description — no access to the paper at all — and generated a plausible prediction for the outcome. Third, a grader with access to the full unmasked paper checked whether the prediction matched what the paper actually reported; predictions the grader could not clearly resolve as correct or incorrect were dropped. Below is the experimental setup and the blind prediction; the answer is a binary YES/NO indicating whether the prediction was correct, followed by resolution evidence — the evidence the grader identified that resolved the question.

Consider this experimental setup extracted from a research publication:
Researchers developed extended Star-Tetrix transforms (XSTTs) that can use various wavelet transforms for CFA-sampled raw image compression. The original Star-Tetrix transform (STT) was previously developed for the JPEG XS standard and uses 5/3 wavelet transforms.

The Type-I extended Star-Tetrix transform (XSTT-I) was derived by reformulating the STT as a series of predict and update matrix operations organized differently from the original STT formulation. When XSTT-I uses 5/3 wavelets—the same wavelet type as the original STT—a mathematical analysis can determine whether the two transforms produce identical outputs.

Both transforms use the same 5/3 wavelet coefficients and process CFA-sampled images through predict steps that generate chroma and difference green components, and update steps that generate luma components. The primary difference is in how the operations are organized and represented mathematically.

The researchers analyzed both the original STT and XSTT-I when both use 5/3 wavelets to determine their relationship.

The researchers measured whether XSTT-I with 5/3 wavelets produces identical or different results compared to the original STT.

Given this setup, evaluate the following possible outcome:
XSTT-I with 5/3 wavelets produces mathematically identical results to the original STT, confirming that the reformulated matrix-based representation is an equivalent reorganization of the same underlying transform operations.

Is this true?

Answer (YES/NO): YES